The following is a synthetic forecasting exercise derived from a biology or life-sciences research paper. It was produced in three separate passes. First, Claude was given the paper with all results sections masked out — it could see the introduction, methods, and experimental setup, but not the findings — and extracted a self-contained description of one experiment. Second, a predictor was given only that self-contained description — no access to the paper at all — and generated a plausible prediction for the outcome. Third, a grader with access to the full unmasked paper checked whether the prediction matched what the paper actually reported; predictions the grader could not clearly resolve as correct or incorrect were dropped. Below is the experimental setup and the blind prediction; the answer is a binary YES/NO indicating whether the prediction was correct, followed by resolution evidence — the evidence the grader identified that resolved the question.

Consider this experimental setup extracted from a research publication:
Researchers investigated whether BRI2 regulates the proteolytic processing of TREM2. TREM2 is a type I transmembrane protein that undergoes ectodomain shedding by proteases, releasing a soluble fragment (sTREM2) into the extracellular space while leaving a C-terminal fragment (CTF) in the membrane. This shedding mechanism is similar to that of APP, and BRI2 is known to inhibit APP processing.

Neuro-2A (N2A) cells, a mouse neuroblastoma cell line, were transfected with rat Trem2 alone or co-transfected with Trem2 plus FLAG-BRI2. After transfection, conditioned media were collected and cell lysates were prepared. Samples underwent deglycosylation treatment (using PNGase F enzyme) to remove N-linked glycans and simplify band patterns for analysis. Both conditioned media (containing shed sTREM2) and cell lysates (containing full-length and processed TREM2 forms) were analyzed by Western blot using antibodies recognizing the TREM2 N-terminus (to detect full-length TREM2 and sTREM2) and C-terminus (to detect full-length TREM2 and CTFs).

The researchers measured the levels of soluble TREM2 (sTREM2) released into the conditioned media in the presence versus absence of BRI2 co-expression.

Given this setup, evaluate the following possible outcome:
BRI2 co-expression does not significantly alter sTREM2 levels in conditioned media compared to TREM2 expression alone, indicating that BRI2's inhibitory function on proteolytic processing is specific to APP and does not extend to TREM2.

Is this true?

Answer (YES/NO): NO